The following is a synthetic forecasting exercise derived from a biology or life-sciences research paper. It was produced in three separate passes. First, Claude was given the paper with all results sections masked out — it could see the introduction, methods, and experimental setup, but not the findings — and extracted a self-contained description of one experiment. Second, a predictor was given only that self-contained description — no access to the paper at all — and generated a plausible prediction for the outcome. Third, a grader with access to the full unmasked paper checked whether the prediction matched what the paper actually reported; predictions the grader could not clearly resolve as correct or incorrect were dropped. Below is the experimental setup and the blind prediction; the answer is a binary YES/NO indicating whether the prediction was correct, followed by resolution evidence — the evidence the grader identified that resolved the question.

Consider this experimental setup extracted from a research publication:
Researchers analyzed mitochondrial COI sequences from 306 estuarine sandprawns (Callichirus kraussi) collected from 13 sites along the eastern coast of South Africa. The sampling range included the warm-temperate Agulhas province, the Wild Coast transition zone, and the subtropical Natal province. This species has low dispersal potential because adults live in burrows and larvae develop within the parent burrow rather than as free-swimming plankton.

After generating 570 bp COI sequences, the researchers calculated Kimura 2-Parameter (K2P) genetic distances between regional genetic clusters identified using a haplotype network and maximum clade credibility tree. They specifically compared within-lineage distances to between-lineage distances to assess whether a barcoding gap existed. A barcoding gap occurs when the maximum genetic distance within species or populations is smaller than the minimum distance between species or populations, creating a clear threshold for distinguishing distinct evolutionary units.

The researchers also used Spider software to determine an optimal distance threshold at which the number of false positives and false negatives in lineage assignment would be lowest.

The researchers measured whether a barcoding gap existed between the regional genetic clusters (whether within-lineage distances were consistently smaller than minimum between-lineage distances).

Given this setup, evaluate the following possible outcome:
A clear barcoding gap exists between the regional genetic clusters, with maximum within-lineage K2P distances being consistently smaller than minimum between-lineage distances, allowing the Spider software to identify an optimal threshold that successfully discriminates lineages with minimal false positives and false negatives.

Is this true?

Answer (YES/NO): YES